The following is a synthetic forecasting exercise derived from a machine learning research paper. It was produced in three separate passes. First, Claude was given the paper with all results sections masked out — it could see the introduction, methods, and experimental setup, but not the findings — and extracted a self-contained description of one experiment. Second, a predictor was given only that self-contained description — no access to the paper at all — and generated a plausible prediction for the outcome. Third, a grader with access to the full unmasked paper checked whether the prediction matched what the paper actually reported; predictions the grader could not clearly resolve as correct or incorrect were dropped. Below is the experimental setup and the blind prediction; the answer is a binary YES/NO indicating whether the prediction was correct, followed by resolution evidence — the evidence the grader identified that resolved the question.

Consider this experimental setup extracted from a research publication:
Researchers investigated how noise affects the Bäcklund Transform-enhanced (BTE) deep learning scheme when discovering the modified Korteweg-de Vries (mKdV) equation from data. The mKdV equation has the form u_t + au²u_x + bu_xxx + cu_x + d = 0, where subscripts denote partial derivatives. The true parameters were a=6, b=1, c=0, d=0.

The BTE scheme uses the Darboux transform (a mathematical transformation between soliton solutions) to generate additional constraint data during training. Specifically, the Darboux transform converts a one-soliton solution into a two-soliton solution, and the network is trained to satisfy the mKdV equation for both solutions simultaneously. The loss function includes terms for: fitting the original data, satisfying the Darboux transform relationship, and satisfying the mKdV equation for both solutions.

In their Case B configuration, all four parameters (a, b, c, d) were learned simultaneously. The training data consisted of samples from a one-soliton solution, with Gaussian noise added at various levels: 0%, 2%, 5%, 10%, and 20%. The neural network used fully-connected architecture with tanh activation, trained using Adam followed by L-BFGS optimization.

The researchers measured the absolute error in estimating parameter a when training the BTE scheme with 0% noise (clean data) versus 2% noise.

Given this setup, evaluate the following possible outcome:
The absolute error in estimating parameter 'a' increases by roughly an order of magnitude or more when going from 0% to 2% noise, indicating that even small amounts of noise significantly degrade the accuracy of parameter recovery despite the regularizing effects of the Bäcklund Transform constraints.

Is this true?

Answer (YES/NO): NO